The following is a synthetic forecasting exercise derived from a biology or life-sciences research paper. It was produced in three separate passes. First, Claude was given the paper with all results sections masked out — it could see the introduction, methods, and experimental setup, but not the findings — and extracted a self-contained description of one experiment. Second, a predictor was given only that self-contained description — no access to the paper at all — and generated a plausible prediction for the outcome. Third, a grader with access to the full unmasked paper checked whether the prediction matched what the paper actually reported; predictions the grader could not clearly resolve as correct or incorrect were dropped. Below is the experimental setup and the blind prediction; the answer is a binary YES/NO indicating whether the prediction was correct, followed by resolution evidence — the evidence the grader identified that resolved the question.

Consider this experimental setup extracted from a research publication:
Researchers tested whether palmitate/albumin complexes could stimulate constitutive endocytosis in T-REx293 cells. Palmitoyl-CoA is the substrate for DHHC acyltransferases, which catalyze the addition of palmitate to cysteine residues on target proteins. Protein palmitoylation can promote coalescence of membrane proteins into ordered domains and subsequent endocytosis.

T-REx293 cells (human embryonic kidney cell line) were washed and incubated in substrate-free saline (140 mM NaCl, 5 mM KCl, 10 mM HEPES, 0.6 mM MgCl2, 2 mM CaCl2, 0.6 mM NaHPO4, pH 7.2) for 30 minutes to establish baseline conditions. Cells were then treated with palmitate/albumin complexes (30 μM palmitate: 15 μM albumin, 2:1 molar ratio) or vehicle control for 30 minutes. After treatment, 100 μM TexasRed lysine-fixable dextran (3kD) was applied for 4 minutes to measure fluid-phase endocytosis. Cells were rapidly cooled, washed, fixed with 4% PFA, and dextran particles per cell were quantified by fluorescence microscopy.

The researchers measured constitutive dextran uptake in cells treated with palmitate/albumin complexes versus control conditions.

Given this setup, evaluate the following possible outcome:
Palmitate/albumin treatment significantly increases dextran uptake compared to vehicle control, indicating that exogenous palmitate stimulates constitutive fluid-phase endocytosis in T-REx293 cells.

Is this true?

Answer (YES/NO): YES